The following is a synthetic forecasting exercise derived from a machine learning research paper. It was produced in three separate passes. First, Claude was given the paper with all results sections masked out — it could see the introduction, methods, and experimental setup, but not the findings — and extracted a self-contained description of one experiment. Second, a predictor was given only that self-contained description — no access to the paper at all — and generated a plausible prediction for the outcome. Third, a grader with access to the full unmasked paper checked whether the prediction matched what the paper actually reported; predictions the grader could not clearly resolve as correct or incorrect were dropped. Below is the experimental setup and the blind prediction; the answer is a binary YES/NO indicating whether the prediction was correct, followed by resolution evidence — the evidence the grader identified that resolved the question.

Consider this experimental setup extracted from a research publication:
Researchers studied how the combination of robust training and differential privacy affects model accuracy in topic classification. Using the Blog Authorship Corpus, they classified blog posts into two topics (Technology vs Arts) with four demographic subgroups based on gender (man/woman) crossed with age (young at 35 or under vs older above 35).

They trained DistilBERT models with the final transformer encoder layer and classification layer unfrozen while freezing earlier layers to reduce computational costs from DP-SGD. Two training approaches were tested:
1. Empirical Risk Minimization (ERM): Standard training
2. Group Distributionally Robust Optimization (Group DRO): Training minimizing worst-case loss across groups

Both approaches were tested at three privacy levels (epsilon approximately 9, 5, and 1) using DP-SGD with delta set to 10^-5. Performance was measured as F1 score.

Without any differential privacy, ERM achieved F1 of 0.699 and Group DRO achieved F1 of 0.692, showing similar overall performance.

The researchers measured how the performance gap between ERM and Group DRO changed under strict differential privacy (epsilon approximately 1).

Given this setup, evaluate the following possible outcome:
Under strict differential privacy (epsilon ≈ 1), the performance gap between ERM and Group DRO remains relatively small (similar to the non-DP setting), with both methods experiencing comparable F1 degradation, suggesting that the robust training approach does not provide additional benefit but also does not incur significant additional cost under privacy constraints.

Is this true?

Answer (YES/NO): NO